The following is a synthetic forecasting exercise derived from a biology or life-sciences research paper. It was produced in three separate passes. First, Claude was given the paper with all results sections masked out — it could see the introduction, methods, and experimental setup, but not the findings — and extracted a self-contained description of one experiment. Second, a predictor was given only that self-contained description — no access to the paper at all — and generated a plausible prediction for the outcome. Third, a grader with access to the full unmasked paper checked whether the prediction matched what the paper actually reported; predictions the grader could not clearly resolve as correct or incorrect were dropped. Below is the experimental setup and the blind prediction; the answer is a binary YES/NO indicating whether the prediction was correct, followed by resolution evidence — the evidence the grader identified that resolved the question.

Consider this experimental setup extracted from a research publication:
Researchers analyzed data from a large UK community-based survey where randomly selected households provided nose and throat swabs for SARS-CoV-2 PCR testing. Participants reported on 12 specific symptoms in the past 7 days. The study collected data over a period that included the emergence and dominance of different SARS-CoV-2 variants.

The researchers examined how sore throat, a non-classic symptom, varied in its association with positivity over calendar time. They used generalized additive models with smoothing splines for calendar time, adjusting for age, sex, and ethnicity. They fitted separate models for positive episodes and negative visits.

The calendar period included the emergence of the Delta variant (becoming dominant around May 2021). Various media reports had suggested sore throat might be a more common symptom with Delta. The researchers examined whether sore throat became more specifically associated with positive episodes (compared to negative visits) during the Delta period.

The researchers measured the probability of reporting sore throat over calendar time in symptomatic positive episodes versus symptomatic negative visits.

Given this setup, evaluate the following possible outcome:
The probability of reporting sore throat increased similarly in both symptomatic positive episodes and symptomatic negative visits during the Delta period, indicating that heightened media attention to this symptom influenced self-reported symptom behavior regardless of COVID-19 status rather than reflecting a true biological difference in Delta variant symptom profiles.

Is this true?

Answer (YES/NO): NO